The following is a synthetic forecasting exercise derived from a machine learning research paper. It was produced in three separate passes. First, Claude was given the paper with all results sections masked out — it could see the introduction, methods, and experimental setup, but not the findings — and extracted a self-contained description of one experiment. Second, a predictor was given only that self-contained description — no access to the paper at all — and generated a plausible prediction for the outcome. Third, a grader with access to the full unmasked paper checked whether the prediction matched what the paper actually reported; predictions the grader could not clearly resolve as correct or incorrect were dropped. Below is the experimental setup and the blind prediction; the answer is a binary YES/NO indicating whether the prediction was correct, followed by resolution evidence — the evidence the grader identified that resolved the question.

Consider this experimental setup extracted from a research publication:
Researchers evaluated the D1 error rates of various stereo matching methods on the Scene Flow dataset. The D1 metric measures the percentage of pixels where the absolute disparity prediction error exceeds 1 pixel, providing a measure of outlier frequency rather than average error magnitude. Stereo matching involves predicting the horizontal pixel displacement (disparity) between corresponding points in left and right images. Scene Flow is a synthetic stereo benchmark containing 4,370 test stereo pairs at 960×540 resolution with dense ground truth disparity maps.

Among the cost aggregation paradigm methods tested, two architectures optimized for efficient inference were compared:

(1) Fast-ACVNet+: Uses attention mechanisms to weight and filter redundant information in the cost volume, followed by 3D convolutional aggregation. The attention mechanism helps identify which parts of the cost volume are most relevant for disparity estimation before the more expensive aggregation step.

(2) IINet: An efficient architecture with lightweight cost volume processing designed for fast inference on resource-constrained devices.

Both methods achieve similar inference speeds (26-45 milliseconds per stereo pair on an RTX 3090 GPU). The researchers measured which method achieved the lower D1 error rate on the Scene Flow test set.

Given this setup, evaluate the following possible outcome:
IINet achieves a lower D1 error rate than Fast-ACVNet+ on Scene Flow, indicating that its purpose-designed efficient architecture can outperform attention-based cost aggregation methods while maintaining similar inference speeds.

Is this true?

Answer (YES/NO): NO